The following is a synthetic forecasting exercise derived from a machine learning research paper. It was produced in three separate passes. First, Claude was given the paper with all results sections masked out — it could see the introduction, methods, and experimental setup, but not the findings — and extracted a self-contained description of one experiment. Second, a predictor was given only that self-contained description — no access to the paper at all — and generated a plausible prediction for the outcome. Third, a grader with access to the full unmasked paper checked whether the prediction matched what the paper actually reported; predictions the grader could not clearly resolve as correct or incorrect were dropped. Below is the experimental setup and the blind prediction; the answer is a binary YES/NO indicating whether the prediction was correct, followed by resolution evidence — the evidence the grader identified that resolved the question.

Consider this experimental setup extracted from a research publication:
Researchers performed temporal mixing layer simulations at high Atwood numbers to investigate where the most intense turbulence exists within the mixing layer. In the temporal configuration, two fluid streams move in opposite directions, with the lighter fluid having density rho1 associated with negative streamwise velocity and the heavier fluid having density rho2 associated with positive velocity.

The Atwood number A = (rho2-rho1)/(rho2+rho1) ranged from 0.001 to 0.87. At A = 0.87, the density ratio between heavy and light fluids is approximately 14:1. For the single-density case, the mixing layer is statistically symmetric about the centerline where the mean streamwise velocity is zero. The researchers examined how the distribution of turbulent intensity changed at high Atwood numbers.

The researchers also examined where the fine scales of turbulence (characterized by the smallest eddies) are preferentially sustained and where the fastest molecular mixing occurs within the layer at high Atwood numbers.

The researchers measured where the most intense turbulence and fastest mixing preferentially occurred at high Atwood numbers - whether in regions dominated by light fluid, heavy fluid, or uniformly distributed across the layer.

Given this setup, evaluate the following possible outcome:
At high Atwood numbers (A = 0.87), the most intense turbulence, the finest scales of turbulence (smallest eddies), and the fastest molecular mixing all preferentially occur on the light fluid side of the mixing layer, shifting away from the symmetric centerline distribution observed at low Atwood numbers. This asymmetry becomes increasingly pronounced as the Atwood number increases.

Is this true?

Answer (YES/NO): YES